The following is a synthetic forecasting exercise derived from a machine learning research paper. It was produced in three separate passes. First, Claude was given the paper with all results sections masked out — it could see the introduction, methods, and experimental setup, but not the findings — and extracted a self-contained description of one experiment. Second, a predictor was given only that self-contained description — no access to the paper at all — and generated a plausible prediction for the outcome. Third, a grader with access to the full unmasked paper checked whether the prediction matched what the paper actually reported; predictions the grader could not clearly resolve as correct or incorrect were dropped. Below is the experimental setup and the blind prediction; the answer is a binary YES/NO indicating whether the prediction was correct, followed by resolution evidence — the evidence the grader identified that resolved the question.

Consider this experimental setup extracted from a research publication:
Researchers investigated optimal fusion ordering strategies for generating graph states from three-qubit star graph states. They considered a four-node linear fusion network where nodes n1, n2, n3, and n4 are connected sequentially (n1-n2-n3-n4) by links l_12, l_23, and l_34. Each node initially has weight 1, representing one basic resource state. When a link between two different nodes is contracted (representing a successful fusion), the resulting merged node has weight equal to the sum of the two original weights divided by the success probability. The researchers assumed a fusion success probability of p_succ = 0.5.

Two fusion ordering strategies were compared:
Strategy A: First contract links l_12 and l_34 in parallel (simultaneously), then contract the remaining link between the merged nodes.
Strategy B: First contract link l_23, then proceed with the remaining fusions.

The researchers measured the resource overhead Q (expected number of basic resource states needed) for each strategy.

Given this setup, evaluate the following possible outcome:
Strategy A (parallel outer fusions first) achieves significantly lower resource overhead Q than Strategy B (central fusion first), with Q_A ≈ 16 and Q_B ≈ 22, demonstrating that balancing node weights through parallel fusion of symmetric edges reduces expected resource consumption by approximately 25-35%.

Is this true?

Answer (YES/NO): YES